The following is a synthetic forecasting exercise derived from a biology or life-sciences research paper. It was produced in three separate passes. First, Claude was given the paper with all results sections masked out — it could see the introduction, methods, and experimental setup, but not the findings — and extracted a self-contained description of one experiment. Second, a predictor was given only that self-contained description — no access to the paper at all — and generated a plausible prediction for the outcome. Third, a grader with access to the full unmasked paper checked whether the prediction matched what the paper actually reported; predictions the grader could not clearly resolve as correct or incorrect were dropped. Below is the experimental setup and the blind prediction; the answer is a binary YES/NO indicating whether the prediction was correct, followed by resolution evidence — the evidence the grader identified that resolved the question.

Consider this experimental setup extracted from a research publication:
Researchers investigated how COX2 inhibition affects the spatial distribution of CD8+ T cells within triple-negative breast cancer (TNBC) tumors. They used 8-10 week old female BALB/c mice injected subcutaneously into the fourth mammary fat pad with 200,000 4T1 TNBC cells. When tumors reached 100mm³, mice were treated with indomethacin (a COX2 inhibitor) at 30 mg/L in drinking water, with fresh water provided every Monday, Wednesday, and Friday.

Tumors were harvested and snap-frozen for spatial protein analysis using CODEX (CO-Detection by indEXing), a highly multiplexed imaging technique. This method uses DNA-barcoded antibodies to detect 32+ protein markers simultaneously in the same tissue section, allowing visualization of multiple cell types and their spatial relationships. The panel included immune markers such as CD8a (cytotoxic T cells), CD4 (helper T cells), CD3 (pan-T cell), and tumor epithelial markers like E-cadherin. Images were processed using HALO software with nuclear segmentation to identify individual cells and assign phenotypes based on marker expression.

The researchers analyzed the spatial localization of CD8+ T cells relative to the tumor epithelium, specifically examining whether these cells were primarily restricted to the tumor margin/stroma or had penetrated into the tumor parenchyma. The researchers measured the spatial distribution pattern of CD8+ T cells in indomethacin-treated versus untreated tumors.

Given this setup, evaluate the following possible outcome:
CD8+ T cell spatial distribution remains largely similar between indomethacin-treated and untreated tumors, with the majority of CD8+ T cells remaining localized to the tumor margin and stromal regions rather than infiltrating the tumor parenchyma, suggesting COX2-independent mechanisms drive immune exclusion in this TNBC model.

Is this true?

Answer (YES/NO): NO